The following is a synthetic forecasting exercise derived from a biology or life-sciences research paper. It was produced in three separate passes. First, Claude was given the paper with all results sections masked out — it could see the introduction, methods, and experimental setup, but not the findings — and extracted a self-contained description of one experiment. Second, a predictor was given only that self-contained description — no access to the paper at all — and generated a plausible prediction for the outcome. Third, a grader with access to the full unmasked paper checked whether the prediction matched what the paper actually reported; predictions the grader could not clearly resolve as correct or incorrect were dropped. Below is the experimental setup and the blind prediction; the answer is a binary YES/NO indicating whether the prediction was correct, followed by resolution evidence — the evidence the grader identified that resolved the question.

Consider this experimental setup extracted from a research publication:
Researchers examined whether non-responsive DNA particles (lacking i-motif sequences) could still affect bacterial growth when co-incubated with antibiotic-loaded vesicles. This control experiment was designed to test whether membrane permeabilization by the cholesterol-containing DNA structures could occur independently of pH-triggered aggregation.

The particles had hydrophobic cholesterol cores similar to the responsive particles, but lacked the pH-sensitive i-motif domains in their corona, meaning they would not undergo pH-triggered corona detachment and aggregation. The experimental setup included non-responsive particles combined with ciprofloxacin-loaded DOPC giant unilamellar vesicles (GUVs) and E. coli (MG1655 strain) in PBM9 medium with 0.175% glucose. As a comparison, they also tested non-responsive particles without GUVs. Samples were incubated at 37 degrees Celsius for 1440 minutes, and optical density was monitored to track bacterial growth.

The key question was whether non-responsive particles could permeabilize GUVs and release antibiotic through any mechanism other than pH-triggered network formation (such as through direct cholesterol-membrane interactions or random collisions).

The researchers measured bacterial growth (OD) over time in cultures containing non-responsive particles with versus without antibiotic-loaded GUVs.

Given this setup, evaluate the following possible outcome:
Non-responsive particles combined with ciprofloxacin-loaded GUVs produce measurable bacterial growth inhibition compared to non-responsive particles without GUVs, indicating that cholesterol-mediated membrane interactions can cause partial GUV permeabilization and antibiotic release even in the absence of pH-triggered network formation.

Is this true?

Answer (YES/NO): NO